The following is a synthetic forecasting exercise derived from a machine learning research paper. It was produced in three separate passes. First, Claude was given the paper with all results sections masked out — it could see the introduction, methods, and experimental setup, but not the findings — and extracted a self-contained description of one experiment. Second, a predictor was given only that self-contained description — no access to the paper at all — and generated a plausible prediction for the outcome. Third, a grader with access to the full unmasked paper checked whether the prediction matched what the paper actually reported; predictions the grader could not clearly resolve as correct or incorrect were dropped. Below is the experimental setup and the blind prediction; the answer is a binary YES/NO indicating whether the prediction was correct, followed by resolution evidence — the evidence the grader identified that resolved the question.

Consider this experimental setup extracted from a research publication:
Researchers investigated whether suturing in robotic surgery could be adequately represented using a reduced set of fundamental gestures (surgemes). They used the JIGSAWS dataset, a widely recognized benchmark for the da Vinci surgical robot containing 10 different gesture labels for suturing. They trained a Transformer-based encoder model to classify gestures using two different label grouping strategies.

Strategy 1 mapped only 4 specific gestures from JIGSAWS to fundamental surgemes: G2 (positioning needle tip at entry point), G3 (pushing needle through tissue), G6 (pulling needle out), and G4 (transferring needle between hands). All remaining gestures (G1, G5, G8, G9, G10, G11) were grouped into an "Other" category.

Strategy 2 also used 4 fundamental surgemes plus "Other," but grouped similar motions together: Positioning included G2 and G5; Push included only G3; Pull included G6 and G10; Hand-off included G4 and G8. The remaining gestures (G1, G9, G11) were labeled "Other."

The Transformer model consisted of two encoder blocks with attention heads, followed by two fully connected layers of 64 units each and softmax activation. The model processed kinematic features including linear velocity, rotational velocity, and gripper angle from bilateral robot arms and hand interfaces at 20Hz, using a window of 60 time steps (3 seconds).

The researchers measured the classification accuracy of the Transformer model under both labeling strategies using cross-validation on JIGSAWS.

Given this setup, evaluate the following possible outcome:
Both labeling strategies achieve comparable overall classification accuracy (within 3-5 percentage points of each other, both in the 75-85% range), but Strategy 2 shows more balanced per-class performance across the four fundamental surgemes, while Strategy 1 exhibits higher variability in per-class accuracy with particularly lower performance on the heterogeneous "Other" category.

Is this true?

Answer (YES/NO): NO